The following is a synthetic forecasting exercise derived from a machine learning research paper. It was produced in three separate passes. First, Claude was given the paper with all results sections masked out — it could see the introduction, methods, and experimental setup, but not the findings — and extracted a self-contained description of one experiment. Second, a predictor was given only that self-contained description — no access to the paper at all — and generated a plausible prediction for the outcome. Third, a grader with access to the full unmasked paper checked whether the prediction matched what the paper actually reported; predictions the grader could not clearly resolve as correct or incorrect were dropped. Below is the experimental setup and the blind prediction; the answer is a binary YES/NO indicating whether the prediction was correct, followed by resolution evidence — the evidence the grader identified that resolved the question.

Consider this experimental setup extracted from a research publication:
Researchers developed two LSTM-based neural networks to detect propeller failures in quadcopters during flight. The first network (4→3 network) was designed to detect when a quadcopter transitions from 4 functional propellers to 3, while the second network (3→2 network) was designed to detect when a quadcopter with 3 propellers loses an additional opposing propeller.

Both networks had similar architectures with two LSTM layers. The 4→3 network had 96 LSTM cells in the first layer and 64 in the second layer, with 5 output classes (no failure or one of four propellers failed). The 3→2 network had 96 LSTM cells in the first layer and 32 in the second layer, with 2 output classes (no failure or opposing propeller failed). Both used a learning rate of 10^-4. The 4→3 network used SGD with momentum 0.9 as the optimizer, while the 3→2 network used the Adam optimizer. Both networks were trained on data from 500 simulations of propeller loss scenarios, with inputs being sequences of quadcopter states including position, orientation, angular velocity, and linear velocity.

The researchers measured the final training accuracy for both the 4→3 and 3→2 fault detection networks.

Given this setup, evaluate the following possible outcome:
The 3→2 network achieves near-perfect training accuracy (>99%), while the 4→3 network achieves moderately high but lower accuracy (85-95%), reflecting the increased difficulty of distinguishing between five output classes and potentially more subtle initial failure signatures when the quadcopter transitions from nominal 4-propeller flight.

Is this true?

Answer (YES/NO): NO